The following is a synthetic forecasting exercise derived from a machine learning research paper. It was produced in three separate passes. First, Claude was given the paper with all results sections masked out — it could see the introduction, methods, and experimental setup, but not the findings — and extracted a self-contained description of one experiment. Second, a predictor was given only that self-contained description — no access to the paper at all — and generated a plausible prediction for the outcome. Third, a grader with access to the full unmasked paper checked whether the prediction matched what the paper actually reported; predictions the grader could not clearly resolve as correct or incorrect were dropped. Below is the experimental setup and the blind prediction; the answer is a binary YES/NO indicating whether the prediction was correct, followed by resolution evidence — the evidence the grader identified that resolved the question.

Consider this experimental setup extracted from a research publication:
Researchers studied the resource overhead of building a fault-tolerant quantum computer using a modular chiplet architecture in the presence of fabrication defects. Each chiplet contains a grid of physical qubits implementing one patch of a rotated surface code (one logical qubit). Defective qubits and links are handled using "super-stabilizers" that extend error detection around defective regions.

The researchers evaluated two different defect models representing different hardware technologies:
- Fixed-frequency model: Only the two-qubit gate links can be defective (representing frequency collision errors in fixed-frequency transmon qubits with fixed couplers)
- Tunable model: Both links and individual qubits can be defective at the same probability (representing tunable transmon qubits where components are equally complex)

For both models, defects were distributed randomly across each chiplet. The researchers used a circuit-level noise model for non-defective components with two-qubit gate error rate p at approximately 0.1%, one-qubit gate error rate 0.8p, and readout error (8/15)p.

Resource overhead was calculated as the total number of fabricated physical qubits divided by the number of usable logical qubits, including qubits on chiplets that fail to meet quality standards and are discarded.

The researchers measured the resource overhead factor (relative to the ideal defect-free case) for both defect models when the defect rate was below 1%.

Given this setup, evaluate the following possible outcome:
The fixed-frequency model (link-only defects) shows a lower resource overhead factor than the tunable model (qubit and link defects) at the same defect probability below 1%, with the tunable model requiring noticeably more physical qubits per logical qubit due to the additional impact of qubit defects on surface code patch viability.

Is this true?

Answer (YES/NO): YES